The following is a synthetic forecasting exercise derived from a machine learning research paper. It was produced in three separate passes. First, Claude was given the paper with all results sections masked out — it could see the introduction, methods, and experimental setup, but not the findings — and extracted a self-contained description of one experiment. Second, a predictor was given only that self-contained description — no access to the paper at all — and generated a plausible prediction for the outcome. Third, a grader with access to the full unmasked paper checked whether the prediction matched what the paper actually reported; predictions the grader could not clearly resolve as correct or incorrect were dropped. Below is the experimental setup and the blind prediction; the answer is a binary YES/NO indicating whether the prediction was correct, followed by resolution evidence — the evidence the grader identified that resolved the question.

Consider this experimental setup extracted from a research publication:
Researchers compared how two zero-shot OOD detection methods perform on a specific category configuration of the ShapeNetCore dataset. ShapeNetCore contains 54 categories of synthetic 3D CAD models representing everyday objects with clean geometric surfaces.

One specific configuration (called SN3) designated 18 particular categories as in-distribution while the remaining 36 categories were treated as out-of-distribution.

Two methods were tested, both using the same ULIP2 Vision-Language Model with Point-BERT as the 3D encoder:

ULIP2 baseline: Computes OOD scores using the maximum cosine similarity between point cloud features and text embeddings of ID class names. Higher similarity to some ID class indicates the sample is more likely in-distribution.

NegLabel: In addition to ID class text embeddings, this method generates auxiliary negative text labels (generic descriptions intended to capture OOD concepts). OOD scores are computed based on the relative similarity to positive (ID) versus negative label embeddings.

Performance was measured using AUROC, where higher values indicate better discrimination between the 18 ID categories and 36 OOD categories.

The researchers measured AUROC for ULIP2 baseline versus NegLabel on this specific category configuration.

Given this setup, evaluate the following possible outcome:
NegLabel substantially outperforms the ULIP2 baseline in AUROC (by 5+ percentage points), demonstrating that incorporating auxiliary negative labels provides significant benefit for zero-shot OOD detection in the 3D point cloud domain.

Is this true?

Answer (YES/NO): YES